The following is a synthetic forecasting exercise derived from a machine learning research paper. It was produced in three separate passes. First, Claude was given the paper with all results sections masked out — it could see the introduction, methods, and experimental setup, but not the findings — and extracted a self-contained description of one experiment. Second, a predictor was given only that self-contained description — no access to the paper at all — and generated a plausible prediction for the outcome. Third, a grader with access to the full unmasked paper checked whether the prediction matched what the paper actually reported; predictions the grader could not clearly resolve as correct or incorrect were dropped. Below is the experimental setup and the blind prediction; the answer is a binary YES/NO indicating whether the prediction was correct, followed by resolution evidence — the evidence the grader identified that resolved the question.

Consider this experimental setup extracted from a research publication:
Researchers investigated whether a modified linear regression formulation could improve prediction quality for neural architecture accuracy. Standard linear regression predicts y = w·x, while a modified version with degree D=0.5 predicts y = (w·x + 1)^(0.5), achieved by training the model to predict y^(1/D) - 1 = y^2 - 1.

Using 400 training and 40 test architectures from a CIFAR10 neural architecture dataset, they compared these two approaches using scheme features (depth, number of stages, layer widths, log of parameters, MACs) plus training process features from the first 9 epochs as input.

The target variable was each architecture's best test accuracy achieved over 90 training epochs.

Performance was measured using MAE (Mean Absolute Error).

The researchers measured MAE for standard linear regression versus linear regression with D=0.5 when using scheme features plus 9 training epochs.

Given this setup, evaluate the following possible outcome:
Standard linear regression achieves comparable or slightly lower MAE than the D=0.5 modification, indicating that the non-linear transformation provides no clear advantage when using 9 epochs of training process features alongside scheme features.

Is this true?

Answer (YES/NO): NO